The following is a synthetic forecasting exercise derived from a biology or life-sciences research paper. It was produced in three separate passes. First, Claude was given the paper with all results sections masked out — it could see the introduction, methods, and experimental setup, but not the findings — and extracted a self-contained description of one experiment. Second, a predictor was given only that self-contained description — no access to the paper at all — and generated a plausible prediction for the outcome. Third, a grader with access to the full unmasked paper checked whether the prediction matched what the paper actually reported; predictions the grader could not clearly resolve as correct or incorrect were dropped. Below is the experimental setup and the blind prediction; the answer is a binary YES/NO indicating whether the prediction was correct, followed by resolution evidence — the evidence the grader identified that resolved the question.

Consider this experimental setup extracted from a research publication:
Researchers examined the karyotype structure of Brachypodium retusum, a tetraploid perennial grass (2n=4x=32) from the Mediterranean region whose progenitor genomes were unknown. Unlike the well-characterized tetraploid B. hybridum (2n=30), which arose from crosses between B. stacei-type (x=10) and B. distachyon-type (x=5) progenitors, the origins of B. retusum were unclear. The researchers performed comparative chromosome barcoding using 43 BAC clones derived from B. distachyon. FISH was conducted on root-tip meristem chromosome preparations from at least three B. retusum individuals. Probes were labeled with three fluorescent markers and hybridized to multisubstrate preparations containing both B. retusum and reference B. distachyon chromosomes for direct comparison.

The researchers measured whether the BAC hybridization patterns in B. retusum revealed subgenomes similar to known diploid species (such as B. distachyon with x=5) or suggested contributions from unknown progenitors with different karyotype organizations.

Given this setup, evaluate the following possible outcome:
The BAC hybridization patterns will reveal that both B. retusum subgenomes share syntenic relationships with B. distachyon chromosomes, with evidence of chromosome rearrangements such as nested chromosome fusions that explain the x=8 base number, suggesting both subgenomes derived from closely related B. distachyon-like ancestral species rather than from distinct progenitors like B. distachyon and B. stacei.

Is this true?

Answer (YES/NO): NO